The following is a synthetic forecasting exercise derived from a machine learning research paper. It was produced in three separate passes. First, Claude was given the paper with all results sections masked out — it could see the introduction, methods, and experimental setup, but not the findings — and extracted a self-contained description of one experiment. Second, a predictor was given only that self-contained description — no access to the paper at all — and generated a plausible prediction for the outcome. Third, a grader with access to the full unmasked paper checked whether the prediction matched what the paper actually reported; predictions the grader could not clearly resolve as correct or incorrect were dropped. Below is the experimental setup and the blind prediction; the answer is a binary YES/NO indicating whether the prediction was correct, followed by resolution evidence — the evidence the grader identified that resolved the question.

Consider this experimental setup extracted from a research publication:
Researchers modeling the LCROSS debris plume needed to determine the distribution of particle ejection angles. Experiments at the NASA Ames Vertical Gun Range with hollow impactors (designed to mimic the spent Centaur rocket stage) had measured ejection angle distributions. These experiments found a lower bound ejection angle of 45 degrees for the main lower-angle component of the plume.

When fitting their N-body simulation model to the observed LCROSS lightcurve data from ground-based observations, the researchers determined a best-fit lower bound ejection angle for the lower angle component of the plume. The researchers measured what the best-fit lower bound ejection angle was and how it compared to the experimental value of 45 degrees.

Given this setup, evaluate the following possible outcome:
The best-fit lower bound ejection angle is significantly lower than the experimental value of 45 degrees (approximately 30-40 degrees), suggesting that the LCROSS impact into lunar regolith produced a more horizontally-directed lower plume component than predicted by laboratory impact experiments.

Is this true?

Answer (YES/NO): YES